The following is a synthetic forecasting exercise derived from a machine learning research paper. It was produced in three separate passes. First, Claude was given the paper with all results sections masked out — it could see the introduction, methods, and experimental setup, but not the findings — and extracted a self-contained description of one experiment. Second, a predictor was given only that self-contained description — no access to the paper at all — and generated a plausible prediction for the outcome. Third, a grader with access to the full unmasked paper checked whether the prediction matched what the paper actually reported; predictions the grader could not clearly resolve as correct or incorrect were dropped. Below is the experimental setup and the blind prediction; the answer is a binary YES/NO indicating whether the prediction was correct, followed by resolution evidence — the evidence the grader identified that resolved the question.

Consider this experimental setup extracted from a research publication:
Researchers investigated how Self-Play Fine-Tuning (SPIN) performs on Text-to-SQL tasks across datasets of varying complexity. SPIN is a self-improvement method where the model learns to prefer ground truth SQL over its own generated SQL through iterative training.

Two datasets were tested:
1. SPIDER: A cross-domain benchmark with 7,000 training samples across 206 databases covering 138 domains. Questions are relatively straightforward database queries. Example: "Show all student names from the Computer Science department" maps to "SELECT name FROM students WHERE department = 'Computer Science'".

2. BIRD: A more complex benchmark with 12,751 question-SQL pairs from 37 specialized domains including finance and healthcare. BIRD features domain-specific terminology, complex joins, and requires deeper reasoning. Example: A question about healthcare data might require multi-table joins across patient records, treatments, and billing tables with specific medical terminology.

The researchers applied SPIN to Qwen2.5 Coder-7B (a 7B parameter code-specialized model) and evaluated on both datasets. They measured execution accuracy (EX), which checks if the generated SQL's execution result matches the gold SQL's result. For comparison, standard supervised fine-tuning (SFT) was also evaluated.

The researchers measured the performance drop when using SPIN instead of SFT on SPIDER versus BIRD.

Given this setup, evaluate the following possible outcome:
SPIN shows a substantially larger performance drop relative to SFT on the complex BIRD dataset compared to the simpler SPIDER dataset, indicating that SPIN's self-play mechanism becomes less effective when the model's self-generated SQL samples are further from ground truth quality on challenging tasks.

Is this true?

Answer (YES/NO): YES